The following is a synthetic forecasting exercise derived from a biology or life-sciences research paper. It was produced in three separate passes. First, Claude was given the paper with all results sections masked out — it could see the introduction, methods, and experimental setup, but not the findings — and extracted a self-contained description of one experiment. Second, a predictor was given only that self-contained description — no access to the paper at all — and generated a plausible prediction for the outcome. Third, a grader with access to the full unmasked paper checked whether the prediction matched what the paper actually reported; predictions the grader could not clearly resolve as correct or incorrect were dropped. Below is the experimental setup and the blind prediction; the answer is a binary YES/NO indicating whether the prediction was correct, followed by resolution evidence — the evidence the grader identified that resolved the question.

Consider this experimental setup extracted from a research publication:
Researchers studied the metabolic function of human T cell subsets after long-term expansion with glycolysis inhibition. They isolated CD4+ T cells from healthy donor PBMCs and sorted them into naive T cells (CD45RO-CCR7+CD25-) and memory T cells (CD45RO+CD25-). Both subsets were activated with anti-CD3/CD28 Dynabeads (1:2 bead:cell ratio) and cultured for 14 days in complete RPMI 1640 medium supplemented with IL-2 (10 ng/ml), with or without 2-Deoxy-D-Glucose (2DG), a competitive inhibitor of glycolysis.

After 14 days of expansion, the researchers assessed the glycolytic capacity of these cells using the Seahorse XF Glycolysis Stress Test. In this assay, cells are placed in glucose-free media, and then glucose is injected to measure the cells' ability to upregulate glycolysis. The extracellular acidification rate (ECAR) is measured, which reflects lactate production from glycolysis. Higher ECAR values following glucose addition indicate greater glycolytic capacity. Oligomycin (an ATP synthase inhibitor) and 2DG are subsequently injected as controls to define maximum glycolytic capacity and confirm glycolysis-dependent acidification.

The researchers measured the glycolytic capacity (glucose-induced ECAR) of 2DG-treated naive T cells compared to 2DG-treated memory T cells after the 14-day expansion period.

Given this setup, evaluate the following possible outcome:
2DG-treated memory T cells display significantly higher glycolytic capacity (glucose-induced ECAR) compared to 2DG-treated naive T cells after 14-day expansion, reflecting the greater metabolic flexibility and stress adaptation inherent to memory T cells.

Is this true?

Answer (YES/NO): YES